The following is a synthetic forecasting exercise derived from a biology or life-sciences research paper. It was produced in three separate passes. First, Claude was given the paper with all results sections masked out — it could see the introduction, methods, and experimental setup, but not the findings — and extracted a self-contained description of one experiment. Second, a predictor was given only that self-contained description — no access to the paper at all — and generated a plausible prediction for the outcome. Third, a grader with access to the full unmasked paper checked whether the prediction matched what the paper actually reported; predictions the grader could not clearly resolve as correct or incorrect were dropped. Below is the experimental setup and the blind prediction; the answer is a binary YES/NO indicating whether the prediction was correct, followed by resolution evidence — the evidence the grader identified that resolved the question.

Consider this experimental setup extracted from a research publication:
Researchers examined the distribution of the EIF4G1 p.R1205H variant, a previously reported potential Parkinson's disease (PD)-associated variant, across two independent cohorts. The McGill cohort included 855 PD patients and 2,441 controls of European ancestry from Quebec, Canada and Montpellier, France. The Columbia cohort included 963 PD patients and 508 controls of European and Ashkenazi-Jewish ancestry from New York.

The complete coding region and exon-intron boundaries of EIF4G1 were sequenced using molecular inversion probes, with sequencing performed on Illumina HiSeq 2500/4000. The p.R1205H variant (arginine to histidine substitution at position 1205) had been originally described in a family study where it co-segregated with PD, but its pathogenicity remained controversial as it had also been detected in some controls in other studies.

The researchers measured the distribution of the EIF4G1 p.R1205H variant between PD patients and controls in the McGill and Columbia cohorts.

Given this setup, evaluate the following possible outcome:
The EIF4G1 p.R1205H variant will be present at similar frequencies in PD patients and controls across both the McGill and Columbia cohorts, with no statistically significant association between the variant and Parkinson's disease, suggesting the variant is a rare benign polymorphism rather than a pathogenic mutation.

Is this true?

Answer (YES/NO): NO